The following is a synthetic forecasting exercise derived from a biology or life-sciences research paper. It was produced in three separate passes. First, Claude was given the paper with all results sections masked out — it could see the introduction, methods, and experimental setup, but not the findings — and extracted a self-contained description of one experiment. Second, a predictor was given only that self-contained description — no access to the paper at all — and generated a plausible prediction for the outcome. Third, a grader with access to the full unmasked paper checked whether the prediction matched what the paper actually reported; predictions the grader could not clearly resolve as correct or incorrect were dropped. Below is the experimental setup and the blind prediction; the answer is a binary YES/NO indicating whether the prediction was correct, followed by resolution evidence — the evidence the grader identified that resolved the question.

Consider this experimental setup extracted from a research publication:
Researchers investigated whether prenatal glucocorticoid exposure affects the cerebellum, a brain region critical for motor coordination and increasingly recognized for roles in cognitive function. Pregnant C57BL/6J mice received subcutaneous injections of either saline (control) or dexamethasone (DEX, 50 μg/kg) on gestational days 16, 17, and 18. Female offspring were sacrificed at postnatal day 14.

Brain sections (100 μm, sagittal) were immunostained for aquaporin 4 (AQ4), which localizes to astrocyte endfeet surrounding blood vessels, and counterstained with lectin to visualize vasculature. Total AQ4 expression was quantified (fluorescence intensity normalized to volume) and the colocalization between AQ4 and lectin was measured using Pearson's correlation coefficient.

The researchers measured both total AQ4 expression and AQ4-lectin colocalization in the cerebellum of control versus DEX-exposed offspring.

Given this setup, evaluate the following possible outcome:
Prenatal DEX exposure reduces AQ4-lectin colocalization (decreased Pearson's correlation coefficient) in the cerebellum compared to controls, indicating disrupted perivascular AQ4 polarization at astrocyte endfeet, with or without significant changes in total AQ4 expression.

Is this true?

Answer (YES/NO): NO